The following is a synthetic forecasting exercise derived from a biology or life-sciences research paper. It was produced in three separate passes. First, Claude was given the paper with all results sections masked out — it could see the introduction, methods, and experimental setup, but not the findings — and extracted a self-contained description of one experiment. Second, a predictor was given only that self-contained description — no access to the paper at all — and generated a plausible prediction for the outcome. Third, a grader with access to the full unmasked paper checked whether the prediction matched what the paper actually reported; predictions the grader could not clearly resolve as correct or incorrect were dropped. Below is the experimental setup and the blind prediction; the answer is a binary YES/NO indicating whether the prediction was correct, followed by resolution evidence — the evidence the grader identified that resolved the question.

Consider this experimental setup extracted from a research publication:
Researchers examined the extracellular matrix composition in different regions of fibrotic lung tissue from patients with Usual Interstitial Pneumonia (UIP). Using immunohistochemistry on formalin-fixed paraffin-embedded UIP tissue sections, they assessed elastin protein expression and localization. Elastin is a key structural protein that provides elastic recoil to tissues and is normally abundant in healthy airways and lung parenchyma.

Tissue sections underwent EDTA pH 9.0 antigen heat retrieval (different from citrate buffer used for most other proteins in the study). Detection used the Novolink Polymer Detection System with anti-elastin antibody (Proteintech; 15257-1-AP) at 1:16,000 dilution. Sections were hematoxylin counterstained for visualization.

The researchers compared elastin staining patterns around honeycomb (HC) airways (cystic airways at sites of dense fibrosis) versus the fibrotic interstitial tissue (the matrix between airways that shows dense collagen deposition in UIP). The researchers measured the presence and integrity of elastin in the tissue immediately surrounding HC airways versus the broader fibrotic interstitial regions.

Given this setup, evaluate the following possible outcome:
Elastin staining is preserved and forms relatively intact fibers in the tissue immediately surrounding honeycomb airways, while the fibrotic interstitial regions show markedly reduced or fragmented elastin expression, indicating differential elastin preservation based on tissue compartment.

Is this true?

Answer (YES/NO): NO